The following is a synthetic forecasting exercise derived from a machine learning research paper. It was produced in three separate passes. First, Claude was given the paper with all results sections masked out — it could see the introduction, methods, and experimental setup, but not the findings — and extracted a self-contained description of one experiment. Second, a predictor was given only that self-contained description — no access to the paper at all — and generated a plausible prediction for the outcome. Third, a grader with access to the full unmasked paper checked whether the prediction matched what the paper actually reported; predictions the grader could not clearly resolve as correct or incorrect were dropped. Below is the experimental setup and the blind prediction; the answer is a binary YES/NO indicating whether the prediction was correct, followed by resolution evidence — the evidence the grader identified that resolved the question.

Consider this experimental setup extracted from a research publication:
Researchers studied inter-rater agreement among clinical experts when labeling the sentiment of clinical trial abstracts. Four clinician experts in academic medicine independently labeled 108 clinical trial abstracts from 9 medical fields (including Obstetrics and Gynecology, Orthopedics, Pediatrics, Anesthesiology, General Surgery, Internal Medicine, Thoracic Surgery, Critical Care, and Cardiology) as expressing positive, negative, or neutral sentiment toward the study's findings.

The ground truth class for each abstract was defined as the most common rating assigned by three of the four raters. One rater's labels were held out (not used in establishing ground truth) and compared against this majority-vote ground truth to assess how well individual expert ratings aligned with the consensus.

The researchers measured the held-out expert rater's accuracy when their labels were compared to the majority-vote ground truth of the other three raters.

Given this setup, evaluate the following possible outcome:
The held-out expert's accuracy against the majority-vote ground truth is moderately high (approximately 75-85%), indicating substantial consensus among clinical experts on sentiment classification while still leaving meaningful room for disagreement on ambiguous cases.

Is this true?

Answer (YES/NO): NO